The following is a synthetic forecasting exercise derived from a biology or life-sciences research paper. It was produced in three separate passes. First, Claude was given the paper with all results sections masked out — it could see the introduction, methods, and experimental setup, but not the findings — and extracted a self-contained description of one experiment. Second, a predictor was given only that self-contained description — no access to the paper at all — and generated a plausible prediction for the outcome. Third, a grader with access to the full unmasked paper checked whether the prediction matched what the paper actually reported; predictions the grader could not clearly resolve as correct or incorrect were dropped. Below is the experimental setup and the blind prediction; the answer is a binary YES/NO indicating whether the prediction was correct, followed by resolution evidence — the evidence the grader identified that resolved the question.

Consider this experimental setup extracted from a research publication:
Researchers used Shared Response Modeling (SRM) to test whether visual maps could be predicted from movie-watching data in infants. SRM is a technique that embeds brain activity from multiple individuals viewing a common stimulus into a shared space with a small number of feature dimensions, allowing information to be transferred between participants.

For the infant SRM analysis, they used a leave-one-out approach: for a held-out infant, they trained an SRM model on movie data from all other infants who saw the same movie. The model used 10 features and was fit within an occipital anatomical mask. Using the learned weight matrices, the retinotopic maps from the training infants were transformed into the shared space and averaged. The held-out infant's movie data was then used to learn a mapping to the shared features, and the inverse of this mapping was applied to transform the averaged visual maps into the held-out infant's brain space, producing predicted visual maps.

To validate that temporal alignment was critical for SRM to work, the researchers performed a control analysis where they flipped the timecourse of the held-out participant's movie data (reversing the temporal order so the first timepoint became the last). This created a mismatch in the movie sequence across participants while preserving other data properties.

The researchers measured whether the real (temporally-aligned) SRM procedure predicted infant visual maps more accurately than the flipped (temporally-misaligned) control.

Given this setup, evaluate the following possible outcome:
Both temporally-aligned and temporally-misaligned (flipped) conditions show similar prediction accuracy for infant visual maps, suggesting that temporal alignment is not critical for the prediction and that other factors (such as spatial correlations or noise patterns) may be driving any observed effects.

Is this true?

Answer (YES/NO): NO